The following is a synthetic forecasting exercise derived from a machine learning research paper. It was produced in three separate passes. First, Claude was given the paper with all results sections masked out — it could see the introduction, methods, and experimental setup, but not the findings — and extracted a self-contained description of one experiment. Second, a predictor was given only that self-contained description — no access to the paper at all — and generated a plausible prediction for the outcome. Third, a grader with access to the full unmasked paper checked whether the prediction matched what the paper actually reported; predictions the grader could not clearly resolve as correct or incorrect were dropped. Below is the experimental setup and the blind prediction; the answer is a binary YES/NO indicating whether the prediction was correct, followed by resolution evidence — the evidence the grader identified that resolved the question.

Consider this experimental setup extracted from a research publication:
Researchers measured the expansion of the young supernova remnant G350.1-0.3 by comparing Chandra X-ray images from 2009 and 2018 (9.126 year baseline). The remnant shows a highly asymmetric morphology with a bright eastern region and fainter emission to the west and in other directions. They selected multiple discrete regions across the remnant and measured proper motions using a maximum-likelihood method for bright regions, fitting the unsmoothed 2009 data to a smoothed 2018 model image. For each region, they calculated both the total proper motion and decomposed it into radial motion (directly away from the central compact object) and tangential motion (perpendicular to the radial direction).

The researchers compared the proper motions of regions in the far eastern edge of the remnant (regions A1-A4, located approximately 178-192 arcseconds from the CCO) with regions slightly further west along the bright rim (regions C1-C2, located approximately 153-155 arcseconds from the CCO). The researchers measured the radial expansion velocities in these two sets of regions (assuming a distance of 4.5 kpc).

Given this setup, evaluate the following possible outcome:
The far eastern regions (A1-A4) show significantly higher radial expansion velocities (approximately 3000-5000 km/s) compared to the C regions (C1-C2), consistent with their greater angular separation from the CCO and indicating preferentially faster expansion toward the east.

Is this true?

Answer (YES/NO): NO